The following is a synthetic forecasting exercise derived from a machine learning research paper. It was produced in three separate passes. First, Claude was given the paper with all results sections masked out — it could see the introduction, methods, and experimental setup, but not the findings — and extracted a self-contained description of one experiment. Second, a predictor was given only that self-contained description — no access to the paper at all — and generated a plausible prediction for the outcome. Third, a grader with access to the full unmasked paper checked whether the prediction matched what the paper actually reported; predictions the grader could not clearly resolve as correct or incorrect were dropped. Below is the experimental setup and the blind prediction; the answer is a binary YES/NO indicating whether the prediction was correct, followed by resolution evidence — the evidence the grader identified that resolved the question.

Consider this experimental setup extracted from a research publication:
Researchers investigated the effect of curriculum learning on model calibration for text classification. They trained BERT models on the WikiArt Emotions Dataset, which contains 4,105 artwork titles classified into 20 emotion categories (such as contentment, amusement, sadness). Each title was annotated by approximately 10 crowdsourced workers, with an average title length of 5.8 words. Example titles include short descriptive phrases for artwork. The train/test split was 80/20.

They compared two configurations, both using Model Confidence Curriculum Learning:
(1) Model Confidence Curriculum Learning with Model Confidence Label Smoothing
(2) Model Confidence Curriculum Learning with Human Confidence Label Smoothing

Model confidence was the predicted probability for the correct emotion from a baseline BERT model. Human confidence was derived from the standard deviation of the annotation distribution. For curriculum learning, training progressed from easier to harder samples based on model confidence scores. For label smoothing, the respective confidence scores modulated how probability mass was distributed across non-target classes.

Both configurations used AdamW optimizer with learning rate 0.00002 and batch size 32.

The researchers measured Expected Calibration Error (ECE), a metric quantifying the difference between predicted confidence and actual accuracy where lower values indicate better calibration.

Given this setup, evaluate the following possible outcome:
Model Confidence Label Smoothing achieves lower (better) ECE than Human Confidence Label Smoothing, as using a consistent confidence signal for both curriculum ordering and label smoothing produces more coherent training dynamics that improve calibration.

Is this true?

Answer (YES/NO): YES